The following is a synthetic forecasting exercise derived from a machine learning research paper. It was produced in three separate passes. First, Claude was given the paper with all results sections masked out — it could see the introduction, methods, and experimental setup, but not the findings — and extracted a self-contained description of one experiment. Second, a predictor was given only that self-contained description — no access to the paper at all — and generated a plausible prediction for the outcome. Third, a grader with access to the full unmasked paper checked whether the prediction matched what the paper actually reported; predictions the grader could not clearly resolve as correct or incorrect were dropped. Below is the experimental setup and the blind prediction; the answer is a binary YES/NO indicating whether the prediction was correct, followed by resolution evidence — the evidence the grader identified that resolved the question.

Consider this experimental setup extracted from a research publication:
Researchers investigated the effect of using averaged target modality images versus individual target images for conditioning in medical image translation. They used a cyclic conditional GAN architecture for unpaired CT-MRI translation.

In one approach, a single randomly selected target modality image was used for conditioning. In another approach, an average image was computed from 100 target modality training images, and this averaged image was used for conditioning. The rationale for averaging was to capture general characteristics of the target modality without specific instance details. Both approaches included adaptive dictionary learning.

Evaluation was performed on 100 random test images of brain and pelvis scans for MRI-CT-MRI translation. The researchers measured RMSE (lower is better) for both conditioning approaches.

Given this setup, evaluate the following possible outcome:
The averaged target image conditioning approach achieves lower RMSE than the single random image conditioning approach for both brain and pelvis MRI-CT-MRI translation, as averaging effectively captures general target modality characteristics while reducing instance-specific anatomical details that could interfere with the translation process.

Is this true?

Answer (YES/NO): NO